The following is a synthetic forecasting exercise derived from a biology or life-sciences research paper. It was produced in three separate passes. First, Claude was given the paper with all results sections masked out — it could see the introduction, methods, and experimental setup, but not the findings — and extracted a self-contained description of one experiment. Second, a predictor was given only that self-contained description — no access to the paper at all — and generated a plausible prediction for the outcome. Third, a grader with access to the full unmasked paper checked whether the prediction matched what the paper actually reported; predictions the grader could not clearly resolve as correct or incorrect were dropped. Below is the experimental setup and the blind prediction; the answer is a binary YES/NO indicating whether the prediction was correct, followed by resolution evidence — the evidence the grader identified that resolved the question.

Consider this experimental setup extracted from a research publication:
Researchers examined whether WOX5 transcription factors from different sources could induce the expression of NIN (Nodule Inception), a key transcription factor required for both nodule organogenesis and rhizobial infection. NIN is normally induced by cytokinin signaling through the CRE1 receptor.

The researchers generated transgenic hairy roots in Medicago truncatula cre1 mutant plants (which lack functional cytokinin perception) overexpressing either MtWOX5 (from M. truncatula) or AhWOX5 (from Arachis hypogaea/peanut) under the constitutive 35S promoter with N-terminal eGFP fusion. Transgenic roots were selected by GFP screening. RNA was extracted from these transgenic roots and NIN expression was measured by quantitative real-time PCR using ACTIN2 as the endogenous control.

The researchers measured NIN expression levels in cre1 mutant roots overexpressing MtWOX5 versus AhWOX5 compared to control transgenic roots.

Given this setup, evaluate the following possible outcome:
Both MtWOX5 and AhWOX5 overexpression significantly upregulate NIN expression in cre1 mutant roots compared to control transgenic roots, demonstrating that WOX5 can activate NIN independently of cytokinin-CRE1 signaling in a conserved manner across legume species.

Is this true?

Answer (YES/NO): YES